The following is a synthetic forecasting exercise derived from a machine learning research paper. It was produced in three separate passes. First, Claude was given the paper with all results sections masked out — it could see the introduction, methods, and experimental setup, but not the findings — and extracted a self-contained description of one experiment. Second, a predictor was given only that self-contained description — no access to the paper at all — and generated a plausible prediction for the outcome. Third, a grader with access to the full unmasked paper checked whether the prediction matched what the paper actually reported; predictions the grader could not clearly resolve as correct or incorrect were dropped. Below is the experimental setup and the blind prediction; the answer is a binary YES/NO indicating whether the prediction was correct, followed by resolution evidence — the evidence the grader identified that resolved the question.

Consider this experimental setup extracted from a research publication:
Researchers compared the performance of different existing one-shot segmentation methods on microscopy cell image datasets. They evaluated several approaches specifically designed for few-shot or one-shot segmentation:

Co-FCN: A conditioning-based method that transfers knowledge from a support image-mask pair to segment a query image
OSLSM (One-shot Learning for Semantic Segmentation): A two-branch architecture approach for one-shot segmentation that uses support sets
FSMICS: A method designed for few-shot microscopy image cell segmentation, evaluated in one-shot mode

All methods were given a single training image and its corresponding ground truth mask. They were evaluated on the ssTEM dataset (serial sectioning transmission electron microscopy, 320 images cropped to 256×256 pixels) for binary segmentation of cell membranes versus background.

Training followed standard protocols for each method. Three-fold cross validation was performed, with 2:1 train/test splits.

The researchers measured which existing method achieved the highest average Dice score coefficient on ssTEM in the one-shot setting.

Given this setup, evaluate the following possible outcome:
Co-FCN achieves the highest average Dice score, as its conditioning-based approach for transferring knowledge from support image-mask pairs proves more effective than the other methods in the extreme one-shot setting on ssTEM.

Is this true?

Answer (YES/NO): NO